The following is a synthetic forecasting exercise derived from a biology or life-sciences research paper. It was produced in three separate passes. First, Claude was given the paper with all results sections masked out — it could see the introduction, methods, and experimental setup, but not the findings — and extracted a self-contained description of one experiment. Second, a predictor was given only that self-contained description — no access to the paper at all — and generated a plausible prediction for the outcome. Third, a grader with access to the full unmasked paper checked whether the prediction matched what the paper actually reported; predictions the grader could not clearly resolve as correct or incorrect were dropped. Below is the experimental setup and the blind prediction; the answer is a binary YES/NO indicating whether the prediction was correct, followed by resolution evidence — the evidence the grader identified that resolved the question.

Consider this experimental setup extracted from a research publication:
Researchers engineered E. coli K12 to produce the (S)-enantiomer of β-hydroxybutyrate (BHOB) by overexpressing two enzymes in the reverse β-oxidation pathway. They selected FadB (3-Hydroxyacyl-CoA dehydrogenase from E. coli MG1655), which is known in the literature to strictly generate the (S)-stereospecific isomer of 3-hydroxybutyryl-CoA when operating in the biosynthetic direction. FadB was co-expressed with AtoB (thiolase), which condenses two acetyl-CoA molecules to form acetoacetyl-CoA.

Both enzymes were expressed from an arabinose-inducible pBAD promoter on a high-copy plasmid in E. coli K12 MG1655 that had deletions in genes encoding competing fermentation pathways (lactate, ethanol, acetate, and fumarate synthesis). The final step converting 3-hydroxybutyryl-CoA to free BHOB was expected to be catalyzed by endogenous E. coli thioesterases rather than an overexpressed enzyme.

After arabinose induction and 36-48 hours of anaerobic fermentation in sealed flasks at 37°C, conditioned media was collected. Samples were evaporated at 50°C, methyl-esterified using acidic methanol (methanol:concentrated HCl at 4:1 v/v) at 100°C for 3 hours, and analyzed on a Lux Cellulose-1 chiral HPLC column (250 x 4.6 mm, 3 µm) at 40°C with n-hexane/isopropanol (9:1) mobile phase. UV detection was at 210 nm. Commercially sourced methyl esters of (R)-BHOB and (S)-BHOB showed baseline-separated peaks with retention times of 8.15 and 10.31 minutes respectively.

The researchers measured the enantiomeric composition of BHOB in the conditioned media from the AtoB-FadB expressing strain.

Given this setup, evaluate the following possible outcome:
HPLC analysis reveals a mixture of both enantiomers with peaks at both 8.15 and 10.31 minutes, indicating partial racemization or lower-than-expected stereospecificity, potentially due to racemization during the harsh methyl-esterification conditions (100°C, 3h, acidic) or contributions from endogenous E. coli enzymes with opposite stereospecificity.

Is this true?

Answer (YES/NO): NO